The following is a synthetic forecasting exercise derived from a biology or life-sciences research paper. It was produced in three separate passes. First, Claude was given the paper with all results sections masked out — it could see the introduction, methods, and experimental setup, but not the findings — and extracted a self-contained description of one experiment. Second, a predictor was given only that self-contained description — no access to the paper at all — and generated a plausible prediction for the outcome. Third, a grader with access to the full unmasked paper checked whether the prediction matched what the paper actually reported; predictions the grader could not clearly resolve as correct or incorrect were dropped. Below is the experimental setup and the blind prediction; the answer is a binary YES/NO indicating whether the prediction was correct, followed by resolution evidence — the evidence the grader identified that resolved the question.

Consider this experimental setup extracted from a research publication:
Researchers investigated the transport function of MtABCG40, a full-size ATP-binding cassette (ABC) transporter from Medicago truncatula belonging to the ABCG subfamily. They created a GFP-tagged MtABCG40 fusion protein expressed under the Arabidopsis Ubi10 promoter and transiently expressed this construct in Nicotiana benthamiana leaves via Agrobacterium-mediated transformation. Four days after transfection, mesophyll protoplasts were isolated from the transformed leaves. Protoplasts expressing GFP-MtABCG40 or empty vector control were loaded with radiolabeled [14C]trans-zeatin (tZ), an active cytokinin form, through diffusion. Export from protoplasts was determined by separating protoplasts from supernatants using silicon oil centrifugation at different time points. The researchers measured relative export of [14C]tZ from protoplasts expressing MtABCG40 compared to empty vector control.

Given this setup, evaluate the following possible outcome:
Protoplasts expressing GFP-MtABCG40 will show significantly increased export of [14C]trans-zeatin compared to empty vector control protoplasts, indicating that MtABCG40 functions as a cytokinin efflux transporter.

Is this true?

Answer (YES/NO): NO